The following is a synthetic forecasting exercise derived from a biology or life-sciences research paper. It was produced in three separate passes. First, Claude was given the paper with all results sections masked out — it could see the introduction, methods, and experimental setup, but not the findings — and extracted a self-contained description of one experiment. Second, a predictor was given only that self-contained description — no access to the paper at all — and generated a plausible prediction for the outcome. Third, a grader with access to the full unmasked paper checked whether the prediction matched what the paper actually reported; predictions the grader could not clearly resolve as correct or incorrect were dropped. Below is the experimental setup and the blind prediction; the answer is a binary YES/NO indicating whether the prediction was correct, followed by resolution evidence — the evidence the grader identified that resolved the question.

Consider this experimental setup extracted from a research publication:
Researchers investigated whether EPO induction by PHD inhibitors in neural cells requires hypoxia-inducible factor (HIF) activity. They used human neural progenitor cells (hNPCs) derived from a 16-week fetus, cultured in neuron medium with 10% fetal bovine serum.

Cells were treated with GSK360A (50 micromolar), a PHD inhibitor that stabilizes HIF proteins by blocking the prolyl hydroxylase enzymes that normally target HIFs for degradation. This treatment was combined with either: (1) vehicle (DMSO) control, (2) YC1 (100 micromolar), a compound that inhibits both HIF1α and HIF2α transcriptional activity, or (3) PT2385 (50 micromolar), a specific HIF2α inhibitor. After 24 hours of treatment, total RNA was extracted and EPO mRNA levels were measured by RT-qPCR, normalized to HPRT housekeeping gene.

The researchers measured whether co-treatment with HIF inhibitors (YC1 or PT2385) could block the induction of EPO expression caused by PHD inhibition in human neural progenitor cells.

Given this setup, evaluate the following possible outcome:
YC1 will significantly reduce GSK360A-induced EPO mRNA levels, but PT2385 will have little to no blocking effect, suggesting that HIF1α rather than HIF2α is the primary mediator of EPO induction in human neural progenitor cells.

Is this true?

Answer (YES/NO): NO